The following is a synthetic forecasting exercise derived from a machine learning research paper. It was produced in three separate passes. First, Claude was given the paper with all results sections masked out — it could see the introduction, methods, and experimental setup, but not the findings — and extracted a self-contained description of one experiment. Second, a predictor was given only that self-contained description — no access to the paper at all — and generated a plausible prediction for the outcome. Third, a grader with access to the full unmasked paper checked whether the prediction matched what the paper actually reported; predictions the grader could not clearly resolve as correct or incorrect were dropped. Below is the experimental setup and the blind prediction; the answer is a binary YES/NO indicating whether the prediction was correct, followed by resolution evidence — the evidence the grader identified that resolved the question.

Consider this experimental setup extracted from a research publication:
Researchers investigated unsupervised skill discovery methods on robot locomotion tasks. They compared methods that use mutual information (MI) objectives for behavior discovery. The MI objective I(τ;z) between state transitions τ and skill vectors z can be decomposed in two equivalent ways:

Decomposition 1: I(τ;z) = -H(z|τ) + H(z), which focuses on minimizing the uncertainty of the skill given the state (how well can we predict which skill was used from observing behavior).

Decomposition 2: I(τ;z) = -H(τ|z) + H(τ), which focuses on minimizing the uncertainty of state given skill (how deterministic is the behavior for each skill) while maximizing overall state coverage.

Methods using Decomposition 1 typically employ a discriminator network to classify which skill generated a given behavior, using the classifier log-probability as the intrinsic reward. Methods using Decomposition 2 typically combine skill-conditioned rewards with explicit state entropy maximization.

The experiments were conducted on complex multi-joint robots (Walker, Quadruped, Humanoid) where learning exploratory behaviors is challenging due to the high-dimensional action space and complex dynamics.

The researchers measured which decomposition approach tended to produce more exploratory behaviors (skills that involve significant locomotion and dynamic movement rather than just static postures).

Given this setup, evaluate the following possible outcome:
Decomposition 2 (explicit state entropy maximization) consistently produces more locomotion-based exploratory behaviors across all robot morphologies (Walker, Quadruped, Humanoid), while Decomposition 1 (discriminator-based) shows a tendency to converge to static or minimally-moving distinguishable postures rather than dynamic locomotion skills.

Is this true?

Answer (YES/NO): NO